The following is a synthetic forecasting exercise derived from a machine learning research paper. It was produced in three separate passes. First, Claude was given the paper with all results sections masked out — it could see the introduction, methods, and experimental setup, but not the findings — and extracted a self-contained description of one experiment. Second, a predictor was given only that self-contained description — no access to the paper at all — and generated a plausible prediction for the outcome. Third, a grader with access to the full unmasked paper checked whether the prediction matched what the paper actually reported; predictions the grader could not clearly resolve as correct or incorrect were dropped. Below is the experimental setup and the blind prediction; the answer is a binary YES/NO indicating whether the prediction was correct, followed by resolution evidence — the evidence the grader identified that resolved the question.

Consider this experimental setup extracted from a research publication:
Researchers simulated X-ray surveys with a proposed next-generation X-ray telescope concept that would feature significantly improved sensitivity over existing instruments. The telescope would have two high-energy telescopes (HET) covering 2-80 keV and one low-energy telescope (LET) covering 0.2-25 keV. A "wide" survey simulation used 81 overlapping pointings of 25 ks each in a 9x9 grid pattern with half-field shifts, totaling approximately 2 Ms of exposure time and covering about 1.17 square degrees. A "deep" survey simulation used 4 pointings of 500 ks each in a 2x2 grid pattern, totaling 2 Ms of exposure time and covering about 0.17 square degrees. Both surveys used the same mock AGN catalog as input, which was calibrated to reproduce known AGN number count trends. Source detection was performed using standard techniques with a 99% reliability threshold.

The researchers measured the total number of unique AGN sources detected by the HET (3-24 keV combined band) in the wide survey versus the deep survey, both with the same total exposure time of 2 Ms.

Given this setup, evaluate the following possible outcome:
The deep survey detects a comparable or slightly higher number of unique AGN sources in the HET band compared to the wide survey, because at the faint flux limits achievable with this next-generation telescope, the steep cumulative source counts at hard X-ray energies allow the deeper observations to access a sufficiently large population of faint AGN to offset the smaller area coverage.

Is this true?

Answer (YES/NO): NO